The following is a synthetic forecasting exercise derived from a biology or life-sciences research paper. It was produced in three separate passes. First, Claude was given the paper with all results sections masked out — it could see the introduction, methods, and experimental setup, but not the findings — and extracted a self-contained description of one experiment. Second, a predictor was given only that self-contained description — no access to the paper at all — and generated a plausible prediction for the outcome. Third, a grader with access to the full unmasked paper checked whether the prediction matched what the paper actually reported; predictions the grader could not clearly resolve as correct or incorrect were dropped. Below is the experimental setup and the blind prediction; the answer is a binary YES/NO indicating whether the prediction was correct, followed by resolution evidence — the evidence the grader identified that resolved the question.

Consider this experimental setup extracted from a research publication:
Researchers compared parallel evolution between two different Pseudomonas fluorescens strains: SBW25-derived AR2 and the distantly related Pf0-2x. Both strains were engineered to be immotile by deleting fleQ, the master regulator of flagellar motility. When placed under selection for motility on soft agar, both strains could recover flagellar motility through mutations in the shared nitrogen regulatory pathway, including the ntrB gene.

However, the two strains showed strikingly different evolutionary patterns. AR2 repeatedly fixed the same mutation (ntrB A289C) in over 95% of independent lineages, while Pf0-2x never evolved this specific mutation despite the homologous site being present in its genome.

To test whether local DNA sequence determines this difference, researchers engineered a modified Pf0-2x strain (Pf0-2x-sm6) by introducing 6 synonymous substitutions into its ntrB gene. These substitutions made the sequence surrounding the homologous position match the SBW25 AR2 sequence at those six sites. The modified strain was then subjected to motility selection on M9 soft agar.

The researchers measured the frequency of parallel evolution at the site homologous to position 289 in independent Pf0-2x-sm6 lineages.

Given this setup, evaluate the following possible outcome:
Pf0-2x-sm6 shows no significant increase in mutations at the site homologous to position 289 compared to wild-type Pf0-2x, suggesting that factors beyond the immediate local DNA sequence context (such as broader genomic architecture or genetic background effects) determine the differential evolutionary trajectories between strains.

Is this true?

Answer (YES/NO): NO